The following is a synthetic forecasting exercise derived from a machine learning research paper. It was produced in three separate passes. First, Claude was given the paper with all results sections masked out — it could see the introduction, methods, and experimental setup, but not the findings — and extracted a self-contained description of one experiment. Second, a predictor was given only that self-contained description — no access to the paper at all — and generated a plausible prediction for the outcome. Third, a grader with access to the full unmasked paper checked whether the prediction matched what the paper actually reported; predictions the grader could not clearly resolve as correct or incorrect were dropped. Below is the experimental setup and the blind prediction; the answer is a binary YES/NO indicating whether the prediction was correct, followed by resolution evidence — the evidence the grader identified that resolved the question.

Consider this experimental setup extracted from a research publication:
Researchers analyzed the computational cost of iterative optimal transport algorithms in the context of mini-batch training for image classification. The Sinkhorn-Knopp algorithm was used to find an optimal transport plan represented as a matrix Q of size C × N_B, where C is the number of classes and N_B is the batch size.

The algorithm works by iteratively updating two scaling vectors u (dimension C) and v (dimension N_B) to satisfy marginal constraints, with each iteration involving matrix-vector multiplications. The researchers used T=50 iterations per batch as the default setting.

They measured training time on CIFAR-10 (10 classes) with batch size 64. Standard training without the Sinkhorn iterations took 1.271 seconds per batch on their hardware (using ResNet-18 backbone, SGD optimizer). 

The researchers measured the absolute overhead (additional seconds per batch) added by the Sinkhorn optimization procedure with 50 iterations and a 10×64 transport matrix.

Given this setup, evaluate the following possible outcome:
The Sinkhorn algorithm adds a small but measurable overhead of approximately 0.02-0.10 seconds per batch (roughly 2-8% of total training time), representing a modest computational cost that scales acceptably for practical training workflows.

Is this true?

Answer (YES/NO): NO